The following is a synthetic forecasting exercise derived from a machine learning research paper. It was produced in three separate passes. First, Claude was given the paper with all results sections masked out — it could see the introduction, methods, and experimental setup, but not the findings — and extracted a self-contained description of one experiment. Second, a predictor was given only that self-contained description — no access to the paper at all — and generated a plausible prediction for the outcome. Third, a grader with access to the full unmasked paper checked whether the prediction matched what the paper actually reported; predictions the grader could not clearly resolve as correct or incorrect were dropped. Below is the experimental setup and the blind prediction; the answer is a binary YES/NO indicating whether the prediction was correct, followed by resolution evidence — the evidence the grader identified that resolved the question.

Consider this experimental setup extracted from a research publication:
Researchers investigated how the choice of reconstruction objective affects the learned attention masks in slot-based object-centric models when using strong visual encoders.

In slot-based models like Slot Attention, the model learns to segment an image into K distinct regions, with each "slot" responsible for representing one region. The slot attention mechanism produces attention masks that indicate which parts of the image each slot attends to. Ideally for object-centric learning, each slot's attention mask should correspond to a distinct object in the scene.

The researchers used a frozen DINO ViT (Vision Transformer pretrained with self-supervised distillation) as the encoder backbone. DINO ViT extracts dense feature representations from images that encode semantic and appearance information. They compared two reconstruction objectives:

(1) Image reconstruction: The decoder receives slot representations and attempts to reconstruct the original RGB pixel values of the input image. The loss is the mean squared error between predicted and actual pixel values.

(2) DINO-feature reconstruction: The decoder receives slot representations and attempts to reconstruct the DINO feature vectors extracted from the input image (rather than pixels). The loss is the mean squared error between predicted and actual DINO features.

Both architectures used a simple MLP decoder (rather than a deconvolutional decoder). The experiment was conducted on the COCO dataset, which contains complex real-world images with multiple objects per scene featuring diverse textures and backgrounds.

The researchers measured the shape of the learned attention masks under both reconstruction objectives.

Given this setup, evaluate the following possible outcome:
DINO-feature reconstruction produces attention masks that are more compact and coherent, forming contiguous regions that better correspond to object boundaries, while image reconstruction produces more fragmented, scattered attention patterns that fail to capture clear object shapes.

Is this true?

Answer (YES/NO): NO